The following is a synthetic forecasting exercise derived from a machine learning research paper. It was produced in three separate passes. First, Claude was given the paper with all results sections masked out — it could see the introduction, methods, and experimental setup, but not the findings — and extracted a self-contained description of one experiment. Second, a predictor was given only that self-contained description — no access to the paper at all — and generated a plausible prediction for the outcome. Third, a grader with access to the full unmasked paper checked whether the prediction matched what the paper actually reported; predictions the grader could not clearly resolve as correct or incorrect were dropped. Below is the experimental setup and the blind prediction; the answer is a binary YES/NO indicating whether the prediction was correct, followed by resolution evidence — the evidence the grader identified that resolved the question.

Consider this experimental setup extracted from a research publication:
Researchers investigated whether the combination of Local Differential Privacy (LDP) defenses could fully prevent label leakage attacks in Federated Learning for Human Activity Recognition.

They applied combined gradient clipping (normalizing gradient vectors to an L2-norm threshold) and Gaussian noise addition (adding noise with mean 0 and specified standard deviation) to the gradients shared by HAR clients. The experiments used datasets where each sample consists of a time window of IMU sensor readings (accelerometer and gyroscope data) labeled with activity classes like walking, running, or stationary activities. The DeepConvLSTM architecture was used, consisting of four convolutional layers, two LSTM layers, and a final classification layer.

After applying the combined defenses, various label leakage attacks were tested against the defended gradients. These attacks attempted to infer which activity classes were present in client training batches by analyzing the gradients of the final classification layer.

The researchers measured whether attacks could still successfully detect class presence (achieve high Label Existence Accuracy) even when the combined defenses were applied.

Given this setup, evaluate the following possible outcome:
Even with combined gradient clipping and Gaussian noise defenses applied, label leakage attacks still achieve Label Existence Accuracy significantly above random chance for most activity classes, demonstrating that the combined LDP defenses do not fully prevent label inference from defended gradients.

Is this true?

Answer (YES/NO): YES